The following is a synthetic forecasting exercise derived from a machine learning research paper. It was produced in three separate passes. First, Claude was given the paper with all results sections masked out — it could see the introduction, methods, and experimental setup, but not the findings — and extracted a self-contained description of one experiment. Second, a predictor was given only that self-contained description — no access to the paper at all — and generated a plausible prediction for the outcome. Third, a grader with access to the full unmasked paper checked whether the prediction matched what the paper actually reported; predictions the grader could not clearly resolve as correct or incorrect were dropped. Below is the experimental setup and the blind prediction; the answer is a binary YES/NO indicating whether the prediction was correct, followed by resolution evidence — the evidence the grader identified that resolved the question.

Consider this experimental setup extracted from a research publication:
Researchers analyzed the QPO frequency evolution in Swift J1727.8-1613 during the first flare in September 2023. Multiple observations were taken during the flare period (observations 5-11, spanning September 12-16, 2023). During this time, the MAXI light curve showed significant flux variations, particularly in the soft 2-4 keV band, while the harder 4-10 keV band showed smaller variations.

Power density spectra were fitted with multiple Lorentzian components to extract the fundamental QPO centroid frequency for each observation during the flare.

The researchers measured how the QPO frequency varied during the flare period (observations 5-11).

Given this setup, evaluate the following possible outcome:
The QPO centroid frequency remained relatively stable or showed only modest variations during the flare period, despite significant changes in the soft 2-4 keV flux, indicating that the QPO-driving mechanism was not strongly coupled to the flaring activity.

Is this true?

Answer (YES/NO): NO